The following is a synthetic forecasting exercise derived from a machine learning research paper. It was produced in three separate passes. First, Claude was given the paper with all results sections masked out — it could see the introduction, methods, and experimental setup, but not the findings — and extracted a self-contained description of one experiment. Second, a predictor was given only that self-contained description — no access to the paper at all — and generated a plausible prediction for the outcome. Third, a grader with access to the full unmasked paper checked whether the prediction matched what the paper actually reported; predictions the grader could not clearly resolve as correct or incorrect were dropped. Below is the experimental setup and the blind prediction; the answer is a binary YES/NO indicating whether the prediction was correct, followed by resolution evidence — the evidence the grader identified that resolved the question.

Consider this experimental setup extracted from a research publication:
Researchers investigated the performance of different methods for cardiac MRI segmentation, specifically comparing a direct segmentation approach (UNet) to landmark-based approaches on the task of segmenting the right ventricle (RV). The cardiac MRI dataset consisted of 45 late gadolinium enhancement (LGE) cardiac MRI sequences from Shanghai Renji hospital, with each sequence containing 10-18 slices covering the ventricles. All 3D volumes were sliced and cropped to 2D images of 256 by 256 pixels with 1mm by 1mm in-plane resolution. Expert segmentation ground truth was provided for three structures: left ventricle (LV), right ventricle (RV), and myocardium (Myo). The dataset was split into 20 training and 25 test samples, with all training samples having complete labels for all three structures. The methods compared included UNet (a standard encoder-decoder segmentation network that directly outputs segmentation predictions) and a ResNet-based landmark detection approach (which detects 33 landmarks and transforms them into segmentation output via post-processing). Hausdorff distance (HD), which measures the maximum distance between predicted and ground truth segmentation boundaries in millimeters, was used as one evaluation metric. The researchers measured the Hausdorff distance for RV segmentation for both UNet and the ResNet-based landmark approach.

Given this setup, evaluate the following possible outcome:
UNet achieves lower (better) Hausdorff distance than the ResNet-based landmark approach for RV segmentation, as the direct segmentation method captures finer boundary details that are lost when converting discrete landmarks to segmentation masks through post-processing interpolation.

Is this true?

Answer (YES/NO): NO